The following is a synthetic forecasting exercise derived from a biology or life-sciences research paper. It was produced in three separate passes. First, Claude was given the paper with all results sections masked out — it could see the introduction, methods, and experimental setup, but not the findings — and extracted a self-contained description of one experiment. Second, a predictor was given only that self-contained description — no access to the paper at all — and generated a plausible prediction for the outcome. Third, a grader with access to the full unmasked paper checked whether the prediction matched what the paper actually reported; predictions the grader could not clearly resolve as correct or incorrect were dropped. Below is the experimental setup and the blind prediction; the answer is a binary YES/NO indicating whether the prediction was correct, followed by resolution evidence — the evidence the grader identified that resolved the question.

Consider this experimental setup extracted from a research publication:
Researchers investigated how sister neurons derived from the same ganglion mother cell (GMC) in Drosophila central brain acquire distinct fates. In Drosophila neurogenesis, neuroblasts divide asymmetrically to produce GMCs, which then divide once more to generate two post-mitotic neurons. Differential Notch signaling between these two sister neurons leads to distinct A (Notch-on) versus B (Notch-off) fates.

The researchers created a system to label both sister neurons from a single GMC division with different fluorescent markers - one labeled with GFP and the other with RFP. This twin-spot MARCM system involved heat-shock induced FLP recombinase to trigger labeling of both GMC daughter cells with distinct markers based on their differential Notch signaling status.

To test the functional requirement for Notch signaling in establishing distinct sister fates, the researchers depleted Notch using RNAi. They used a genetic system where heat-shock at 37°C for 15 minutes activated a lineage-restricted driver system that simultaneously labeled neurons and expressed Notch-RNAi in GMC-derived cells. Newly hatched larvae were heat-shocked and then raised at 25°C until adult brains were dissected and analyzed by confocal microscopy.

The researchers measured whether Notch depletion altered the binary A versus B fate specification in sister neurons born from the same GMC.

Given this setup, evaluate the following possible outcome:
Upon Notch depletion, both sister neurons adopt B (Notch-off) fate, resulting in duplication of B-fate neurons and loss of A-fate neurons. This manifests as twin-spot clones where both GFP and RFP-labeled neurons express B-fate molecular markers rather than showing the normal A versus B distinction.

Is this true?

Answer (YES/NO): NO